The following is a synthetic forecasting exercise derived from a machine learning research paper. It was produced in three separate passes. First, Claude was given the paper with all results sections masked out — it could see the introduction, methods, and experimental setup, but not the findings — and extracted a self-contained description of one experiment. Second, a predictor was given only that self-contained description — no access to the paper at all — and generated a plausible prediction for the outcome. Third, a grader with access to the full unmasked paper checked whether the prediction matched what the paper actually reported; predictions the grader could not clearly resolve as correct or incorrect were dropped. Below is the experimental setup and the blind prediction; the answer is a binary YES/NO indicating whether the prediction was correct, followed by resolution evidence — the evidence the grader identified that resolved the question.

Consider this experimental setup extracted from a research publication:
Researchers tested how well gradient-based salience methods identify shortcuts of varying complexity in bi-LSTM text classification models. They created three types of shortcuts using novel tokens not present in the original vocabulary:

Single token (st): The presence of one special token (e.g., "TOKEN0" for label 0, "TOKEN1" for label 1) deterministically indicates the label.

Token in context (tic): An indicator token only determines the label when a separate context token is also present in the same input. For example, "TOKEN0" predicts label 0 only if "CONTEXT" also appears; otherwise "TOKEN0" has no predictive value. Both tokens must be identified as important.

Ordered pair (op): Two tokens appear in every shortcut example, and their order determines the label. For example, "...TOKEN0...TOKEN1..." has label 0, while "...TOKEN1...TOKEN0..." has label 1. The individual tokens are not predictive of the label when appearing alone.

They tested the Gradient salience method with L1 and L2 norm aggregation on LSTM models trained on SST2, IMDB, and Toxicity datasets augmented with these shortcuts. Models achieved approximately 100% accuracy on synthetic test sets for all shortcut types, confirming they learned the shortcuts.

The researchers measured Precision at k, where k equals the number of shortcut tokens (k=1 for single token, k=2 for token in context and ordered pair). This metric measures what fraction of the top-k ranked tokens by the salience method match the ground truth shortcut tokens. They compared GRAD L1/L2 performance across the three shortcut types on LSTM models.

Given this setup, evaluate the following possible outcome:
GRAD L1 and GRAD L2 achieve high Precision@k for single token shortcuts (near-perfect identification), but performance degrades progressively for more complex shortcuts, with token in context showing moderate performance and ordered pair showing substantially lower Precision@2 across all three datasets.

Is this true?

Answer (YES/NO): NO